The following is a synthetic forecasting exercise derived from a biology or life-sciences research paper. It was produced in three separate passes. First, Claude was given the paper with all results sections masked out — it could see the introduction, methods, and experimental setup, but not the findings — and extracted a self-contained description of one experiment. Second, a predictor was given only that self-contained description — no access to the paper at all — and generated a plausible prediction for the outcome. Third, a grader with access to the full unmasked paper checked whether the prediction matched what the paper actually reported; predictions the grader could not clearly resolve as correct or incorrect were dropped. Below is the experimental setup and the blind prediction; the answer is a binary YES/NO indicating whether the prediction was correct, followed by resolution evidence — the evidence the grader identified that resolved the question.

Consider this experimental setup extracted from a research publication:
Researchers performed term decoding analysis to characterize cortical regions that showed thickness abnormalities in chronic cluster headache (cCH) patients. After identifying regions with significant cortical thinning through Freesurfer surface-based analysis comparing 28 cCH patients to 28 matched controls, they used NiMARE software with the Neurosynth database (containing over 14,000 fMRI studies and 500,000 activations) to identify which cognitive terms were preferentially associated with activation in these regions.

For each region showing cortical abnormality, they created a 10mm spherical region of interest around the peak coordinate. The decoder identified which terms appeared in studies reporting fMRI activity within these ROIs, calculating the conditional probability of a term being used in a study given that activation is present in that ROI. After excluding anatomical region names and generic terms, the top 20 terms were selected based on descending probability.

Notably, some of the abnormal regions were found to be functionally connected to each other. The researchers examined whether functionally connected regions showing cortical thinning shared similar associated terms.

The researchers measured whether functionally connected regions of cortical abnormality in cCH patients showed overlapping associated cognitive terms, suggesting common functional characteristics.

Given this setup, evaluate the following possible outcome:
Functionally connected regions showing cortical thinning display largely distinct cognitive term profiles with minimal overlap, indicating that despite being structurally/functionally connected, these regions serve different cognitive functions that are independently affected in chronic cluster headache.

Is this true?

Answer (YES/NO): NO